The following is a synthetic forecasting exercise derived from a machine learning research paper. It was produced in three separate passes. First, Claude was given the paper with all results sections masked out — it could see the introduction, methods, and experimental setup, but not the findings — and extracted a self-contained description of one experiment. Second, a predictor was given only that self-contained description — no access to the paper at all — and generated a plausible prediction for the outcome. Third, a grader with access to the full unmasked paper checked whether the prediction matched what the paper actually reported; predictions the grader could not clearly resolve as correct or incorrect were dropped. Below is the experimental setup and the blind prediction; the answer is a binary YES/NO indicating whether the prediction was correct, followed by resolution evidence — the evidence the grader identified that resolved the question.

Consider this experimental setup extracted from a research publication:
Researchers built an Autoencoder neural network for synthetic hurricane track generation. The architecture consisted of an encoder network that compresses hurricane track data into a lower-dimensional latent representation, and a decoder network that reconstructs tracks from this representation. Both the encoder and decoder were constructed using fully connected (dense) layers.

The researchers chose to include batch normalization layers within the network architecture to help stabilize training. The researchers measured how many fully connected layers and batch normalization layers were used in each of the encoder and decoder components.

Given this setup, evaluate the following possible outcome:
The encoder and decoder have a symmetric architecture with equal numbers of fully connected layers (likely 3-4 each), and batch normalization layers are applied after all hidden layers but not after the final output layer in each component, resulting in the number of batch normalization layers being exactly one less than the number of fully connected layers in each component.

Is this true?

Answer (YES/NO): NO